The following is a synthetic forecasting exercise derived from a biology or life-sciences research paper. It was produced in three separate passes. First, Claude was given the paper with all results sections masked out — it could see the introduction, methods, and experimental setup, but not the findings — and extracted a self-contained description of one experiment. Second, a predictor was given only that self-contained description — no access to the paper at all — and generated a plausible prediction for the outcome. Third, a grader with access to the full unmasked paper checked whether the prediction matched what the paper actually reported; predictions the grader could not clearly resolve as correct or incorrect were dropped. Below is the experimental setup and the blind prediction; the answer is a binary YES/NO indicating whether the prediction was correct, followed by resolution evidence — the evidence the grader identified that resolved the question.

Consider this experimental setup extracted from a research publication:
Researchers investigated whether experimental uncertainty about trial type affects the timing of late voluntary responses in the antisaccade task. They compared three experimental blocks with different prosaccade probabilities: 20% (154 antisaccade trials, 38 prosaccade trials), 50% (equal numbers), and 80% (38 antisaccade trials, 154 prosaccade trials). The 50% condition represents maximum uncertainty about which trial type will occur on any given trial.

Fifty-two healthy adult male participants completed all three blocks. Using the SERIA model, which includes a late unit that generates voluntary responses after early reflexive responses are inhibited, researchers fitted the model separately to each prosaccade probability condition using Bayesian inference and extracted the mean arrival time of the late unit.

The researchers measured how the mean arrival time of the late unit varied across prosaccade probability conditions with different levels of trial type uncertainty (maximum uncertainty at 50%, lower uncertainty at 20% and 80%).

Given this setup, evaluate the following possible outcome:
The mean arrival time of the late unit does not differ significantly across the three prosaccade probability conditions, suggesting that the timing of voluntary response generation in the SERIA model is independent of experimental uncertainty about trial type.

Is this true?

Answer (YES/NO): NO